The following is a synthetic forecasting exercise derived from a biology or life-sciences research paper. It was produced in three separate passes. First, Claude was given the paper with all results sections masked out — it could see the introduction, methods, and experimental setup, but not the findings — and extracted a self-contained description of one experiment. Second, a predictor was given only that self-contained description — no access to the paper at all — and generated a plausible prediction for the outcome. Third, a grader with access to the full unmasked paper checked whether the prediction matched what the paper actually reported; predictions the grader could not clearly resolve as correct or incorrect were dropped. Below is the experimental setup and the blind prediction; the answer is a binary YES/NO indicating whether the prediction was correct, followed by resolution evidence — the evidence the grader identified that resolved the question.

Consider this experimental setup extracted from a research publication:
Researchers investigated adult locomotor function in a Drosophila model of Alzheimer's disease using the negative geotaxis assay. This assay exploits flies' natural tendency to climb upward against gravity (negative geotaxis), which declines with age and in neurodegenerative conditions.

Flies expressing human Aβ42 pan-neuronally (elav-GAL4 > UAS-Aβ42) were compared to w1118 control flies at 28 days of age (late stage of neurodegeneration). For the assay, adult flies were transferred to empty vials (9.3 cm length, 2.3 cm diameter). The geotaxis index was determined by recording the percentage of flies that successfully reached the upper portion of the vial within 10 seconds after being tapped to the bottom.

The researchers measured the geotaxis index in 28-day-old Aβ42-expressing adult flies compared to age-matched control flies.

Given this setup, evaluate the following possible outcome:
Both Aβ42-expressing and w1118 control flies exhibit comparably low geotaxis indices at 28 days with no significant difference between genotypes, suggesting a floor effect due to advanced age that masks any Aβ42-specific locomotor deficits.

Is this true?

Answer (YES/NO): NO